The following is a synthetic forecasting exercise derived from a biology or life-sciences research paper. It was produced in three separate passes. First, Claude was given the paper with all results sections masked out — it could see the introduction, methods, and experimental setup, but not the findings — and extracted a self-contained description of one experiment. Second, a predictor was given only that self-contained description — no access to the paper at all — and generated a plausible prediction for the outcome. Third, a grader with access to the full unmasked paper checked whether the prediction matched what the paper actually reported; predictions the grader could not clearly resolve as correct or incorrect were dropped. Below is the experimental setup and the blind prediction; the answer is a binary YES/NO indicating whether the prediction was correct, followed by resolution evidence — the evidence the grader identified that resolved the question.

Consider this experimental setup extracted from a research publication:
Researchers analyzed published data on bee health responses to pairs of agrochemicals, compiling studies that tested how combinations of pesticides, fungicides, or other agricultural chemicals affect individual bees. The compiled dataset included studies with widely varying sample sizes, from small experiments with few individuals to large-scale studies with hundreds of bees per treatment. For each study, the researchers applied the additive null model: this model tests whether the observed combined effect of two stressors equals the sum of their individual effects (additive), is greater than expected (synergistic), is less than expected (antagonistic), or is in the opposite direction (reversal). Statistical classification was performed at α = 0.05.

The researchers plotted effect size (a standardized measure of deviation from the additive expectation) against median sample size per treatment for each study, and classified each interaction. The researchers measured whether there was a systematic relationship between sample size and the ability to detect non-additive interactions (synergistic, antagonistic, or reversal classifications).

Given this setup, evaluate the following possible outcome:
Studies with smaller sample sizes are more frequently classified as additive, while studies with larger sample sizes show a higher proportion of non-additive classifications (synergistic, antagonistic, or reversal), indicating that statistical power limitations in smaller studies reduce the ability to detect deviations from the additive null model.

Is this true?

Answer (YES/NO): YES